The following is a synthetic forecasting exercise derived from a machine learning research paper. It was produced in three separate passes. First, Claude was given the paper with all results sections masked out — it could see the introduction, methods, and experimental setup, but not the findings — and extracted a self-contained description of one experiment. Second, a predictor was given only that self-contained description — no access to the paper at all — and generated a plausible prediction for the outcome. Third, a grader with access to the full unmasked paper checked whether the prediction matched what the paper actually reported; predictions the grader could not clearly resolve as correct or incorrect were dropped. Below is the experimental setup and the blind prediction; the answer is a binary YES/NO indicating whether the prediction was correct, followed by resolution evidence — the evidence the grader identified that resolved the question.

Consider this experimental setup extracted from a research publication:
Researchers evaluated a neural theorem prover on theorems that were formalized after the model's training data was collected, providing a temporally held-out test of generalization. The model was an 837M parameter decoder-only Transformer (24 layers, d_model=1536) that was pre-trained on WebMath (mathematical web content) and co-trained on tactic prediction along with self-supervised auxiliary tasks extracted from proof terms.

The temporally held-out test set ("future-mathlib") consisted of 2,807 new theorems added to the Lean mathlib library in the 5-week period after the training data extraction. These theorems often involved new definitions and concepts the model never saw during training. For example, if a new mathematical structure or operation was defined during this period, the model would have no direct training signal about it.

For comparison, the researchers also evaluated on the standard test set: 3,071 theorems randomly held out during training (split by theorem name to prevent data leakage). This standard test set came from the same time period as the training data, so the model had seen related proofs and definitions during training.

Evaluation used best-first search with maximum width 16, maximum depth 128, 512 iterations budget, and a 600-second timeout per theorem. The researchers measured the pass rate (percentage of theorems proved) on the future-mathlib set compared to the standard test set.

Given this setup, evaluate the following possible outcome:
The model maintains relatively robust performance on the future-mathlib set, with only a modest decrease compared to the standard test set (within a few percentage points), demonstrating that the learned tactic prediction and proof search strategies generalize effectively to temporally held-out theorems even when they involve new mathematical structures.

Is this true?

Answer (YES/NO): NO